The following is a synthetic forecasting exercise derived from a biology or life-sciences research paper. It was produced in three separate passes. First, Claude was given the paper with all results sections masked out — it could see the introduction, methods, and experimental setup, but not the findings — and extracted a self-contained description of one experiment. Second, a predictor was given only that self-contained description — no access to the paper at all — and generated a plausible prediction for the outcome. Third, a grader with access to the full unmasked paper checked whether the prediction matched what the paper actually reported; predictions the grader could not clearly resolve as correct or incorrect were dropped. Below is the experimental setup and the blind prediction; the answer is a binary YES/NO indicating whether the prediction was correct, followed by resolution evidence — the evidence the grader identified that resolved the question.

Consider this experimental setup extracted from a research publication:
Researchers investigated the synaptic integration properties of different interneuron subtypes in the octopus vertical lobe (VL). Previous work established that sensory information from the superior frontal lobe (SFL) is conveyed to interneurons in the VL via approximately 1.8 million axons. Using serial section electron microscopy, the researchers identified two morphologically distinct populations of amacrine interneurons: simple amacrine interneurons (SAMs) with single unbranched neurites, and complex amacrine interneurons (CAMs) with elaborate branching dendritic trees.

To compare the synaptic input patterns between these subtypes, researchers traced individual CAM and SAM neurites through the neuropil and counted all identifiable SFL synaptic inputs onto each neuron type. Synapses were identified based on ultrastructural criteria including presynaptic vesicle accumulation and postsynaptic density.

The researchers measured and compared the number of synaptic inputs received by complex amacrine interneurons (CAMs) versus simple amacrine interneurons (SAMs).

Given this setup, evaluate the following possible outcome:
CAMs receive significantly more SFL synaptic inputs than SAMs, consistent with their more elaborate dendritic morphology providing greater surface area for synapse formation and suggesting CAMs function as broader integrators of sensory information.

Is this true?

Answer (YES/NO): YES